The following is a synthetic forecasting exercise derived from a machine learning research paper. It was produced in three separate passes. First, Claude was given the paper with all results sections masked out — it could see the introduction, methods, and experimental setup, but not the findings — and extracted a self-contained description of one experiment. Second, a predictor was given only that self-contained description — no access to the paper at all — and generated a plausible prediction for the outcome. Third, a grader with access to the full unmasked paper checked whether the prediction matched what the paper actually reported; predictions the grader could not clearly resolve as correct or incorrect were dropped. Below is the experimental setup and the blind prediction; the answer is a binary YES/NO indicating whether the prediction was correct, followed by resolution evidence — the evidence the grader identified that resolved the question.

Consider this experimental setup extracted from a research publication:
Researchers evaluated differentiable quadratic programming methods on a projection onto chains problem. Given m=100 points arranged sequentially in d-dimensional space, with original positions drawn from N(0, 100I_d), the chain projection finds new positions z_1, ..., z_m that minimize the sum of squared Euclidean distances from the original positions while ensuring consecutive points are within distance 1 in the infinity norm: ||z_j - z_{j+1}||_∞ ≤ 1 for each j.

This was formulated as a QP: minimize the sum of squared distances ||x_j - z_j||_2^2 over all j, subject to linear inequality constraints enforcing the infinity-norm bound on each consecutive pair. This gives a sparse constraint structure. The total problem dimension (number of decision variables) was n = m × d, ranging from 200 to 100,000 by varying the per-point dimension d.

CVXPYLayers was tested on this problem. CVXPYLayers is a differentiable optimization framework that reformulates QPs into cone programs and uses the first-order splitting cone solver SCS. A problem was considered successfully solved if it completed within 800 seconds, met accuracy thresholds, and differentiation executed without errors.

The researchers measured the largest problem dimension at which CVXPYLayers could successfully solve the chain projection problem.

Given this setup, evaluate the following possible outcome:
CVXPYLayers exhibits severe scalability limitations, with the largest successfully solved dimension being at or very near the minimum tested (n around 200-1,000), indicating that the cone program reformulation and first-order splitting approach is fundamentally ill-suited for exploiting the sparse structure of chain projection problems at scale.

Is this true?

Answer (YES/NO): YES